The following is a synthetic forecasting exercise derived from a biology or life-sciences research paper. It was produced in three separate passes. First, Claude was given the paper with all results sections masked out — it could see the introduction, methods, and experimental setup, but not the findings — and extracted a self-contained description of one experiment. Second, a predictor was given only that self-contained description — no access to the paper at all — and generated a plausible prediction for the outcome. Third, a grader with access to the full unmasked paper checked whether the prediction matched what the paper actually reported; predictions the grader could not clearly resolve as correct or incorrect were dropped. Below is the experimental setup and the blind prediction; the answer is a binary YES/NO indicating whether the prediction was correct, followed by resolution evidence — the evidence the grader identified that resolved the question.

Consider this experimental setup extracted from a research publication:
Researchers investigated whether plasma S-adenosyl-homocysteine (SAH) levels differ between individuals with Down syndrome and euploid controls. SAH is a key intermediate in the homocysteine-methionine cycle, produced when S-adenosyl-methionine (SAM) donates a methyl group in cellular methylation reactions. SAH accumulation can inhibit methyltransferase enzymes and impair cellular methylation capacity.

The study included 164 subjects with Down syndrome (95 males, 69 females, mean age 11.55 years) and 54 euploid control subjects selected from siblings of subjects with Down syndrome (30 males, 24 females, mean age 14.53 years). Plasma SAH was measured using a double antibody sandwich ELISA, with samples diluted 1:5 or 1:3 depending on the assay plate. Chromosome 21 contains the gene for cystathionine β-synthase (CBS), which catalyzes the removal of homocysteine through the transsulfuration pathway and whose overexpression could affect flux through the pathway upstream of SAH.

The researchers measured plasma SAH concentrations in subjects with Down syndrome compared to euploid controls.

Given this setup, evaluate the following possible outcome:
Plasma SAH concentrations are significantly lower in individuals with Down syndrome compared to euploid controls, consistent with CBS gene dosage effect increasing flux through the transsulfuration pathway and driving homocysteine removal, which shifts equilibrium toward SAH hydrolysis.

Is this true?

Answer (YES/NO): NO